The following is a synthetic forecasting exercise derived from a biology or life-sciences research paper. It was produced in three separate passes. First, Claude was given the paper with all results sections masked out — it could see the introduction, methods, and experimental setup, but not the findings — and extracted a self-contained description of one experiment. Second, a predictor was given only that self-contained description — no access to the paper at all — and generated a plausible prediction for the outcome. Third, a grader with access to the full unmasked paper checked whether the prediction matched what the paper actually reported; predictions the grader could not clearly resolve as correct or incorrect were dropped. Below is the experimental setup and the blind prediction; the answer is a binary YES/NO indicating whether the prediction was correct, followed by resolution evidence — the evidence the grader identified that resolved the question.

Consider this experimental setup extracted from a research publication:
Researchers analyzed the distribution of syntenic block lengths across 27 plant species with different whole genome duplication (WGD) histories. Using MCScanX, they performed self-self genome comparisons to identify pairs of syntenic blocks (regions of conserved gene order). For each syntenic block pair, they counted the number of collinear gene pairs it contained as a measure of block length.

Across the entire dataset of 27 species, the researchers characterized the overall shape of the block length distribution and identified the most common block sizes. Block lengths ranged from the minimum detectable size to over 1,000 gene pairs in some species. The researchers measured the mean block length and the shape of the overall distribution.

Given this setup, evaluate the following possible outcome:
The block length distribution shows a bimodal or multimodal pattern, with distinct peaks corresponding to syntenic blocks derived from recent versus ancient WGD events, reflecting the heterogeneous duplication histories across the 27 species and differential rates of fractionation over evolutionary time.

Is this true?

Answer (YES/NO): NO